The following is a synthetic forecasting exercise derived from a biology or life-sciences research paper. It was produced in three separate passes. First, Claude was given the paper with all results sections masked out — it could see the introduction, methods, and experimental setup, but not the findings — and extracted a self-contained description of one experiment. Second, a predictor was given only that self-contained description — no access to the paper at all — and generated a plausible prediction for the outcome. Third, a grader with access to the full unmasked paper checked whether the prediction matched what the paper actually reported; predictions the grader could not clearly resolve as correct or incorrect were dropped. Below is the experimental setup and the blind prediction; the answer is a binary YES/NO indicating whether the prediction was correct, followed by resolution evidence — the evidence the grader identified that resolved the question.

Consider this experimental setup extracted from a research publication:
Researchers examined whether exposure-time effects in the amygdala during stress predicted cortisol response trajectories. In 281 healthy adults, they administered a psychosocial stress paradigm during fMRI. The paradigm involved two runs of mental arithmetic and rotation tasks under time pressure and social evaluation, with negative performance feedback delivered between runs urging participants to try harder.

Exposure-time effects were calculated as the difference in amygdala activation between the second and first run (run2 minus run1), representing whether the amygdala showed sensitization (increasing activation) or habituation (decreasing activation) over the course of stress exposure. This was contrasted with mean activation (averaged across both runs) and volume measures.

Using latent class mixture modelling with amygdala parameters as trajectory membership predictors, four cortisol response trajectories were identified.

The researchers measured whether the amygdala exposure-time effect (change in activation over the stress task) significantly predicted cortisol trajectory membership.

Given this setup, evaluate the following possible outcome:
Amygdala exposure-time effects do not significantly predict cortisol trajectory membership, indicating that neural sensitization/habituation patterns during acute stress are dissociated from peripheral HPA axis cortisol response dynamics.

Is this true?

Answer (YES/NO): YES